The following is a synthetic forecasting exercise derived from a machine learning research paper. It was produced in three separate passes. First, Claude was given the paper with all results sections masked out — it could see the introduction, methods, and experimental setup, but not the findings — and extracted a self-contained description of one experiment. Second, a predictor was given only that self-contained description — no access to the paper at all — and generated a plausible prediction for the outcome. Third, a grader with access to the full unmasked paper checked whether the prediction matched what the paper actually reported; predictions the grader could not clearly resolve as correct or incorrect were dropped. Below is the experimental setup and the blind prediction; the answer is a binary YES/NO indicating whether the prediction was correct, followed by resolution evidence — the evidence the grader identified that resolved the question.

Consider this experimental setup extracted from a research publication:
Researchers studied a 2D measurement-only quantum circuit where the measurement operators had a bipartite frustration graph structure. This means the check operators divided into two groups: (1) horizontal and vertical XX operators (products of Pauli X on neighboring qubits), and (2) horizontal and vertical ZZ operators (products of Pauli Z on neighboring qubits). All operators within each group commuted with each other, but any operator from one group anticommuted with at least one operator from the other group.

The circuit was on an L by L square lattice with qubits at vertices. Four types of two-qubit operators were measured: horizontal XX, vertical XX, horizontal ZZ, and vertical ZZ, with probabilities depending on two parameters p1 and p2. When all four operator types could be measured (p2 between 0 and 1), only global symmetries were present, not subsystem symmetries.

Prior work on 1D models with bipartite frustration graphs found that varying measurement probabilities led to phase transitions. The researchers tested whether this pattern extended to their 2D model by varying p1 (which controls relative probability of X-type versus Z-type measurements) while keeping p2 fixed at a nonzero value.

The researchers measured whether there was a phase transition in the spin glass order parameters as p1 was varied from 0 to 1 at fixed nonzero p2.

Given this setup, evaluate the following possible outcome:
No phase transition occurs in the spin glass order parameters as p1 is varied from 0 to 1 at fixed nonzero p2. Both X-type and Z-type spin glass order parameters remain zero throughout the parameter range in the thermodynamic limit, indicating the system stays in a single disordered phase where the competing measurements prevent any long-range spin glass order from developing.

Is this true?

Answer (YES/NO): NO